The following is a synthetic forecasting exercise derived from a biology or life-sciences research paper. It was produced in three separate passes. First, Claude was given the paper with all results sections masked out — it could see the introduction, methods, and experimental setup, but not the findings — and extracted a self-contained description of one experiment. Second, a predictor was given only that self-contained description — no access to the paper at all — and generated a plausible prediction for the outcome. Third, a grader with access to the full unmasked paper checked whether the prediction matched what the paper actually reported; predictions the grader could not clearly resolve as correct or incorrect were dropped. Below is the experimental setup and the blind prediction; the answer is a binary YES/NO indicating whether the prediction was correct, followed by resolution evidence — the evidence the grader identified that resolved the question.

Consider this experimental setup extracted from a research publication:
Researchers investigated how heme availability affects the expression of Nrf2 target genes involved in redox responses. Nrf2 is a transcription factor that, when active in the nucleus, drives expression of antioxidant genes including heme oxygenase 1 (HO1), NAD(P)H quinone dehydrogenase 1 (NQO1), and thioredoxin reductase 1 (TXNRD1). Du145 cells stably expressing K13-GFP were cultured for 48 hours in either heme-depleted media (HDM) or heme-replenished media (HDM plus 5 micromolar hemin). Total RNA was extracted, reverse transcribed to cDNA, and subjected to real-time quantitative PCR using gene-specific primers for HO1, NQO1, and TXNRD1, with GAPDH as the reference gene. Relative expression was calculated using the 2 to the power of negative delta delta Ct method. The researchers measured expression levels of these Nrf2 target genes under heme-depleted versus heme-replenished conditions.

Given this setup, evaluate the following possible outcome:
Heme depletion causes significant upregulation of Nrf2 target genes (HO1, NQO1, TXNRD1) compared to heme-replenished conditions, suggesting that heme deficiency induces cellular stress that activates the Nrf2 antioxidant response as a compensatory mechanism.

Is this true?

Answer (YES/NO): NO